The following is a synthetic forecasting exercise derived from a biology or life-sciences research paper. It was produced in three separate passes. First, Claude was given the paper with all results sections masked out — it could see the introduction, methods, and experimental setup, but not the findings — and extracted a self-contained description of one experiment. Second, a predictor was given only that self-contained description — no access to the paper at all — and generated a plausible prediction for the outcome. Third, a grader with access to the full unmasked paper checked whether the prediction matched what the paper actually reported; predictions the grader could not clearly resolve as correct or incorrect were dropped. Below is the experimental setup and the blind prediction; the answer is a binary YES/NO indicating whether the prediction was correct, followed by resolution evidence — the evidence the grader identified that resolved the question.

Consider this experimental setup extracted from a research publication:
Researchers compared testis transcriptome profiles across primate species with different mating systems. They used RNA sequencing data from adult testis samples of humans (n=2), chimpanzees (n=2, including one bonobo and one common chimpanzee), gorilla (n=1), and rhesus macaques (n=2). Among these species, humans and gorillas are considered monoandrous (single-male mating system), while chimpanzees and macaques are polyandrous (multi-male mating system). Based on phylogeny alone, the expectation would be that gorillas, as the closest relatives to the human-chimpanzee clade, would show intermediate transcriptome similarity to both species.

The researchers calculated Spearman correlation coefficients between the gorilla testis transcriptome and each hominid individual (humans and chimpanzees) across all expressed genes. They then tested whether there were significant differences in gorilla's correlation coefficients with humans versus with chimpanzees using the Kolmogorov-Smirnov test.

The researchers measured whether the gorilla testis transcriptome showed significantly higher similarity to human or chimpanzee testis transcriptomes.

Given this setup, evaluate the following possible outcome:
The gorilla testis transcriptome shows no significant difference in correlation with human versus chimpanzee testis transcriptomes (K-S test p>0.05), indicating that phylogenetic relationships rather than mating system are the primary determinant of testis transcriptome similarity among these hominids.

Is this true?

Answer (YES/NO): NO